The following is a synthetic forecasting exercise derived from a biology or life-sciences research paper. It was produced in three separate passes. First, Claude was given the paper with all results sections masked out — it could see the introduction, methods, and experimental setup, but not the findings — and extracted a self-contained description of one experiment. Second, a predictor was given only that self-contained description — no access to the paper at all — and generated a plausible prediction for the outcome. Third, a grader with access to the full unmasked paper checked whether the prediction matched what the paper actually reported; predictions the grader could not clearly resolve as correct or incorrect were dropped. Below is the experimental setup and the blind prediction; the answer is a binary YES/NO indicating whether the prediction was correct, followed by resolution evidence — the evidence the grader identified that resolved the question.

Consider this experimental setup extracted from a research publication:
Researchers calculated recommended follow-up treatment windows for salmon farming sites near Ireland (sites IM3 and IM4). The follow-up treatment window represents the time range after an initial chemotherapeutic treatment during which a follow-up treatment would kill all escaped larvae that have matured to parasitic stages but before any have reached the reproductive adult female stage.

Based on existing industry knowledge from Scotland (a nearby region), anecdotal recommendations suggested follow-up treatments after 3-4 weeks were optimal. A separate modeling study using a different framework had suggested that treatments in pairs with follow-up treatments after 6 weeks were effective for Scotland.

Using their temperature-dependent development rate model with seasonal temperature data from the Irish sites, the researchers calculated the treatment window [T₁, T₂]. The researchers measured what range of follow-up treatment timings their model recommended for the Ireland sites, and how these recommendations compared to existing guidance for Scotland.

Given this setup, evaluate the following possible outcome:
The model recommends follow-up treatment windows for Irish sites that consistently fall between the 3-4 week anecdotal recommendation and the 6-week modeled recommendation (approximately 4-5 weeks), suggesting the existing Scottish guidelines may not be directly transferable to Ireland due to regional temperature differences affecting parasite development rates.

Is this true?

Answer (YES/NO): NO